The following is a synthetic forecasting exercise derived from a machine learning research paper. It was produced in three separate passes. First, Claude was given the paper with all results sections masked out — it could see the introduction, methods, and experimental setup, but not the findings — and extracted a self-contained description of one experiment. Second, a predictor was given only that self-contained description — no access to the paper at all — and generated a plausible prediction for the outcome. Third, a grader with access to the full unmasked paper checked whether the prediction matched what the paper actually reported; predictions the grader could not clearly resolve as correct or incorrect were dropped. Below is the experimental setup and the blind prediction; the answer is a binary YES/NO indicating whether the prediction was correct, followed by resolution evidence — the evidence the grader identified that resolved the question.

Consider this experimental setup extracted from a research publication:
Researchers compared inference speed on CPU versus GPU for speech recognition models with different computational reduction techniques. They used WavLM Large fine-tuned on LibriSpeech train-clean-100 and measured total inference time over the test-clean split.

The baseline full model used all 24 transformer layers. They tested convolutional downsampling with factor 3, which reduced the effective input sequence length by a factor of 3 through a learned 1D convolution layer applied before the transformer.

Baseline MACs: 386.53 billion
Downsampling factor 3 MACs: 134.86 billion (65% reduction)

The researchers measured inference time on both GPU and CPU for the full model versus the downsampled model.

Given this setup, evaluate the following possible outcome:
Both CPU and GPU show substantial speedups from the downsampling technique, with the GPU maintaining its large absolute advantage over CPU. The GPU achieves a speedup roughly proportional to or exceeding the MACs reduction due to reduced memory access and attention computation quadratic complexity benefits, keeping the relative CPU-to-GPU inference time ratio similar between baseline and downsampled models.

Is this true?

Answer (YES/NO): NO